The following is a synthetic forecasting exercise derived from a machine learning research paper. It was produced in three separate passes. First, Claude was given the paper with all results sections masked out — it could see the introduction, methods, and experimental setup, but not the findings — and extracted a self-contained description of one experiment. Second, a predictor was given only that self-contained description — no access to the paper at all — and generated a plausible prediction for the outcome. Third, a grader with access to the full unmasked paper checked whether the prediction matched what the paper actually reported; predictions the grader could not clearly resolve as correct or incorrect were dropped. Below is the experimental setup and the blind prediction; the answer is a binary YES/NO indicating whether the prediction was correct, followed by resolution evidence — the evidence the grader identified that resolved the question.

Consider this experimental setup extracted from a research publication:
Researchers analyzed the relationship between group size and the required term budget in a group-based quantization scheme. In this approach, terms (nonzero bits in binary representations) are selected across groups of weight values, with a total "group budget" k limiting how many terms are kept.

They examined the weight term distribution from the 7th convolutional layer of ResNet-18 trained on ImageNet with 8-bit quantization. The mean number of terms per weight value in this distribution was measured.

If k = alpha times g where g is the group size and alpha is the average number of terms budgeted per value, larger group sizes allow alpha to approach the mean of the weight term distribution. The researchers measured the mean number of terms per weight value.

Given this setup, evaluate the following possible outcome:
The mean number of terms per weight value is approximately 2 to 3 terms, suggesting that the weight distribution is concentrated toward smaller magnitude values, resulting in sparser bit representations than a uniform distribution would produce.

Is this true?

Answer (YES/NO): YES